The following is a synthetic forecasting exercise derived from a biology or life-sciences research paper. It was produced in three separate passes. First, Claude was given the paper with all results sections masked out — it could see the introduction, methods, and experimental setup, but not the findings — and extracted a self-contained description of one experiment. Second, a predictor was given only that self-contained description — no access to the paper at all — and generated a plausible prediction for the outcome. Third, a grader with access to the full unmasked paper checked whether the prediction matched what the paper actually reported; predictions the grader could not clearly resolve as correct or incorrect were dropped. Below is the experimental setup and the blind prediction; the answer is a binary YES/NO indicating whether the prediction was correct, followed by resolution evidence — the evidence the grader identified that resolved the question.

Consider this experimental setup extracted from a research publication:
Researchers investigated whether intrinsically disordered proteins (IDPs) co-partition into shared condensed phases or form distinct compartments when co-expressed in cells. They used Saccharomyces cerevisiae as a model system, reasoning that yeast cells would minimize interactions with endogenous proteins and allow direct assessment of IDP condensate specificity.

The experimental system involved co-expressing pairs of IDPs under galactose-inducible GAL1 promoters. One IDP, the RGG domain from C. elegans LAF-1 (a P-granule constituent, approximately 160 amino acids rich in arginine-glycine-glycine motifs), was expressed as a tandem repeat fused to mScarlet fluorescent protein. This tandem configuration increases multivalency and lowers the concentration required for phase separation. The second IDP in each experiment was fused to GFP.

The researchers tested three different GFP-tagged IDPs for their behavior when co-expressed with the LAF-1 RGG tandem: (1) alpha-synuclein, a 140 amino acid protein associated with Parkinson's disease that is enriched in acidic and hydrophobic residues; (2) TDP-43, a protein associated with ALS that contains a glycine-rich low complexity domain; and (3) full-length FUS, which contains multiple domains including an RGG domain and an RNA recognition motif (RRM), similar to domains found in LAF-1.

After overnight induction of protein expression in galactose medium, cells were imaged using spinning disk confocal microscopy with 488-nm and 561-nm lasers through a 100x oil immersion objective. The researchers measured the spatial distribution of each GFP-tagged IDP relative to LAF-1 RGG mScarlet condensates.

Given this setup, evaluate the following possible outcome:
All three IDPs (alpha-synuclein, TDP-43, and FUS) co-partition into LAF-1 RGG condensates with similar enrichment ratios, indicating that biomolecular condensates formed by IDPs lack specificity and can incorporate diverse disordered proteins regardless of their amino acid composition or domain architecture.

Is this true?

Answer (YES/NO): NO